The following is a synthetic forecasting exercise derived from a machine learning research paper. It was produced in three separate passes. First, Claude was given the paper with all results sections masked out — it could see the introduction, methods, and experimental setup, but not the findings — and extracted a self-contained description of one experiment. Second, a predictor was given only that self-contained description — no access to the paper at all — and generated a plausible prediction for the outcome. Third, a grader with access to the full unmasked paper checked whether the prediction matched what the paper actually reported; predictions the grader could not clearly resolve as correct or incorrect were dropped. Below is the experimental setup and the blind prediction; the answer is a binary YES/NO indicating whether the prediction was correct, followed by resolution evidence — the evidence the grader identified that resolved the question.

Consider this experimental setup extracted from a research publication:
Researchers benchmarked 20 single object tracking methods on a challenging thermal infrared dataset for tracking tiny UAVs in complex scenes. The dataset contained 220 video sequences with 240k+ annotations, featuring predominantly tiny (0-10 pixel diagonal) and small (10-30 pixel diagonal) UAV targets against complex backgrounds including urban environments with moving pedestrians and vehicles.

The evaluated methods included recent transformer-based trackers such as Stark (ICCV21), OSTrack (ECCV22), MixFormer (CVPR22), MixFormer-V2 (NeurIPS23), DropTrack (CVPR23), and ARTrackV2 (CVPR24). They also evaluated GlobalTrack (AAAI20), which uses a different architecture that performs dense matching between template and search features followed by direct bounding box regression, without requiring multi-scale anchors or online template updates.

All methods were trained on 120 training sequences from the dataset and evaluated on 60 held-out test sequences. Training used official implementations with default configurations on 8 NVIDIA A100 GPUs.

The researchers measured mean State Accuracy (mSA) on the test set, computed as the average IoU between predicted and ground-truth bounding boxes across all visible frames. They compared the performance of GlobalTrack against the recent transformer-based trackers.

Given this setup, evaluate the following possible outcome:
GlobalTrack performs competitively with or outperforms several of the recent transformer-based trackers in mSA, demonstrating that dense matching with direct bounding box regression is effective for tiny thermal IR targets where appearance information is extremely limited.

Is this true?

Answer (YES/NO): YES